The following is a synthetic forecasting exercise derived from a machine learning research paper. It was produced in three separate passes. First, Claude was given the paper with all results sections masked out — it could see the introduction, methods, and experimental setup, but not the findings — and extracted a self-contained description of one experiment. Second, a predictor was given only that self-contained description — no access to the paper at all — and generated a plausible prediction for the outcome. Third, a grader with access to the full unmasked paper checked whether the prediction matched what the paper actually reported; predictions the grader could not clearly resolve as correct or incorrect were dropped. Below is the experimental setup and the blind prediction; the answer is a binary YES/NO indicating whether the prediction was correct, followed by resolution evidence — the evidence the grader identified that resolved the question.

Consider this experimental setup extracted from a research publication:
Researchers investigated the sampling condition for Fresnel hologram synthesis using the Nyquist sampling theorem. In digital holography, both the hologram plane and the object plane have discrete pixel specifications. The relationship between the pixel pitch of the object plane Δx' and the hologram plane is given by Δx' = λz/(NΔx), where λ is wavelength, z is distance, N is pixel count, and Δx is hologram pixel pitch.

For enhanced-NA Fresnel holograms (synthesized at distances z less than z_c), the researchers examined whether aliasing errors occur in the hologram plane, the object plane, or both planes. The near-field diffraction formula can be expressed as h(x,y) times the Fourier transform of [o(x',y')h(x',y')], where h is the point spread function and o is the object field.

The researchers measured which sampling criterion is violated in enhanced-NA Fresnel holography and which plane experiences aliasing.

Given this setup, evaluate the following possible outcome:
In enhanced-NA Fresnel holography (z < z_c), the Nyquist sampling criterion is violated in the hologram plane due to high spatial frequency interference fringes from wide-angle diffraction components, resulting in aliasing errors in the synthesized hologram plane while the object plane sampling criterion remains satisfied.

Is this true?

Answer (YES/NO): YES